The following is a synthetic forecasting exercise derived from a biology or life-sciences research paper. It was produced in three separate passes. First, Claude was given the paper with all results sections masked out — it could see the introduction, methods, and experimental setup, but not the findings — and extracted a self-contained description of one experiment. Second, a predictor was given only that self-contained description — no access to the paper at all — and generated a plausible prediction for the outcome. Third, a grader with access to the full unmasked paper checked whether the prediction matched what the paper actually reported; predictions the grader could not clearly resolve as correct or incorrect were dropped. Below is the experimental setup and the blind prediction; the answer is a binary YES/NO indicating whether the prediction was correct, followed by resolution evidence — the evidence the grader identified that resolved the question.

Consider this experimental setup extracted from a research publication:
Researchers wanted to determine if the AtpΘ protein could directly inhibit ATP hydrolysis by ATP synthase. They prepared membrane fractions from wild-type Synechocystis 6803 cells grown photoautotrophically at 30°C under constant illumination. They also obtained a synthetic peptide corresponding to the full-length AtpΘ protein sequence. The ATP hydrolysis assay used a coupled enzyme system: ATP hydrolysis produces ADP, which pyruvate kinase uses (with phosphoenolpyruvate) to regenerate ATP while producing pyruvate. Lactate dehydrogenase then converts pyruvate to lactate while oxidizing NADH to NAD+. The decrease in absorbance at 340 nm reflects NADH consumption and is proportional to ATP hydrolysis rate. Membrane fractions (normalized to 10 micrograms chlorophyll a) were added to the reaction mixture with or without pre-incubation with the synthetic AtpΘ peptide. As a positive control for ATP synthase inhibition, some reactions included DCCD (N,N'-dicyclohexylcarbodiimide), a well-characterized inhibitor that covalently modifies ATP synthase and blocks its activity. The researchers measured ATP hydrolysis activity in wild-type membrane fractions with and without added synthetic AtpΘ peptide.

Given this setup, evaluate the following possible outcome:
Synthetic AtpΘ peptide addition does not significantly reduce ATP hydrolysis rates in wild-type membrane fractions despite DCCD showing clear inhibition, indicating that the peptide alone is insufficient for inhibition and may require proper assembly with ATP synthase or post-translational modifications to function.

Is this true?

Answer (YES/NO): NO